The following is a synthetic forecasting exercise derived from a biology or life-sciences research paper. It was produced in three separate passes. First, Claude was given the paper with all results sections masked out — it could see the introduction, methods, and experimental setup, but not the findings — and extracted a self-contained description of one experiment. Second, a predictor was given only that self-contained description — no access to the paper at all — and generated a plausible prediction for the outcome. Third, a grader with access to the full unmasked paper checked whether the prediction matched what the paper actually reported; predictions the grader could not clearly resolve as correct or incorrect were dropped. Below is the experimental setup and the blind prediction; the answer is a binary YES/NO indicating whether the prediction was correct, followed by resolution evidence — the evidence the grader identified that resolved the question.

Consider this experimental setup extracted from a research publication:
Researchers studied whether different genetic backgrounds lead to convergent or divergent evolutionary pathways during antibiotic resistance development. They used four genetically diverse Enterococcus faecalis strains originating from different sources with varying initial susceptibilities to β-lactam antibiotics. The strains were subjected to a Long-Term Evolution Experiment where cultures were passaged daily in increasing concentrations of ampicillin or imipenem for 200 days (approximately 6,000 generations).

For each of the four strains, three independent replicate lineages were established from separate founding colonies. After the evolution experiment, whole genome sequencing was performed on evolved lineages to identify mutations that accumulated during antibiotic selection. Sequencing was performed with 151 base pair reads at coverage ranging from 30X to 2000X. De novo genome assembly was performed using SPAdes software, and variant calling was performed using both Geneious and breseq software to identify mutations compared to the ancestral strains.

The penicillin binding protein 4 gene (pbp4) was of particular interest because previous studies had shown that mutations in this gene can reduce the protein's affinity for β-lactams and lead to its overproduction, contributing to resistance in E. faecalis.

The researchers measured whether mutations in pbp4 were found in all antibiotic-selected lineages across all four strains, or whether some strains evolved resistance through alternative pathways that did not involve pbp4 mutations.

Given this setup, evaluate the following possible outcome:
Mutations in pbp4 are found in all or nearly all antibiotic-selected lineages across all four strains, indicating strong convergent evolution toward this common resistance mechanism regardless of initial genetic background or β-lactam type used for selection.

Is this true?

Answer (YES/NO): NO